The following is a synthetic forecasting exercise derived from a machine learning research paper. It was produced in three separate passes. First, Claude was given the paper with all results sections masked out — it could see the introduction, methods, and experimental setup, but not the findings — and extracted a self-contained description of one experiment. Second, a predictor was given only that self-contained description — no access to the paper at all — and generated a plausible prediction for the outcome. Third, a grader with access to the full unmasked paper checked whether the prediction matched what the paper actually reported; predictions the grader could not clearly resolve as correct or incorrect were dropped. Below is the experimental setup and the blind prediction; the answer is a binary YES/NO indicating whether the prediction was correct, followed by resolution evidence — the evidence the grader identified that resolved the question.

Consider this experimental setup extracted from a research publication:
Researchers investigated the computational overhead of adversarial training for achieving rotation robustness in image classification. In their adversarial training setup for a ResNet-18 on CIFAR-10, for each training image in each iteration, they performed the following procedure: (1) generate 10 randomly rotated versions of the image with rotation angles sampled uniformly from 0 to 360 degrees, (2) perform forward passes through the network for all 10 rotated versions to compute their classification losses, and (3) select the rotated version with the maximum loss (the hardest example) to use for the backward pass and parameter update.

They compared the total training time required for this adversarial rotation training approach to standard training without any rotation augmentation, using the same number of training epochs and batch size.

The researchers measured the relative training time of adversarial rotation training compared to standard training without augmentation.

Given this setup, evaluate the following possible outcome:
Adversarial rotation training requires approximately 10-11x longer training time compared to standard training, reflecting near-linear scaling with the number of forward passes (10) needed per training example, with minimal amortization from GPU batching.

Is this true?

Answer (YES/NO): NO